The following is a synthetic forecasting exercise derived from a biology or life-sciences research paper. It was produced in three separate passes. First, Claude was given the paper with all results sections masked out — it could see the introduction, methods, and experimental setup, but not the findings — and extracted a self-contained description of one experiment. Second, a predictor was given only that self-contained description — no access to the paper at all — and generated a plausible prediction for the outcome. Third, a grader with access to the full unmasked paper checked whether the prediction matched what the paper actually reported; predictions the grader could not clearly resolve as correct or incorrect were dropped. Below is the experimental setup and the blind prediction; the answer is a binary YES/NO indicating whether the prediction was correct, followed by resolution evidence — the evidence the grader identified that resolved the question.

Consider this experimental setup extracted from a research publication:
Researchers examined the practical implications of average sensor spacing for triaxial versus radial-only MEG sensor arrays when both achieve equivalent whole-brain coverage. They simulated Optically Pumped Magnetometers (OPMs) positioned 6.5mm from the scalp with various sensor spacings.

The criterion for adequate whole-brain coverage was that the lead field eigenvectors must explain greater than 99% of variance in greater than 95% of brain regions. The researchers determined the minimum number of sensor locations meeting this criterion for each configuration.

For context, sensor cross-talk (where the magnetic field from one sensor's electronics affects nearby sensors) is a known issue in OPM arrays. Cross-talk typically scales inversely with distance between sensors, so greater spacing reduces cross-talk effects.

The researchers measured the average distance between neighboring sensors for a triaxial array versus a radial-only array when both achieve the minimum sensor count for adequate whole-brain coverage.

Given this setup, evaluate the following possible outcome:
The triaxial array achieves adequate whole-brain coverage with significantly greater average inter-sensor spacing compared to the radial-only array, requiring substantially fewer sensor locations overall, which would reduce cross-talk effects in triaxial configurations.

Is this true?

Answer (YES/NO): YES